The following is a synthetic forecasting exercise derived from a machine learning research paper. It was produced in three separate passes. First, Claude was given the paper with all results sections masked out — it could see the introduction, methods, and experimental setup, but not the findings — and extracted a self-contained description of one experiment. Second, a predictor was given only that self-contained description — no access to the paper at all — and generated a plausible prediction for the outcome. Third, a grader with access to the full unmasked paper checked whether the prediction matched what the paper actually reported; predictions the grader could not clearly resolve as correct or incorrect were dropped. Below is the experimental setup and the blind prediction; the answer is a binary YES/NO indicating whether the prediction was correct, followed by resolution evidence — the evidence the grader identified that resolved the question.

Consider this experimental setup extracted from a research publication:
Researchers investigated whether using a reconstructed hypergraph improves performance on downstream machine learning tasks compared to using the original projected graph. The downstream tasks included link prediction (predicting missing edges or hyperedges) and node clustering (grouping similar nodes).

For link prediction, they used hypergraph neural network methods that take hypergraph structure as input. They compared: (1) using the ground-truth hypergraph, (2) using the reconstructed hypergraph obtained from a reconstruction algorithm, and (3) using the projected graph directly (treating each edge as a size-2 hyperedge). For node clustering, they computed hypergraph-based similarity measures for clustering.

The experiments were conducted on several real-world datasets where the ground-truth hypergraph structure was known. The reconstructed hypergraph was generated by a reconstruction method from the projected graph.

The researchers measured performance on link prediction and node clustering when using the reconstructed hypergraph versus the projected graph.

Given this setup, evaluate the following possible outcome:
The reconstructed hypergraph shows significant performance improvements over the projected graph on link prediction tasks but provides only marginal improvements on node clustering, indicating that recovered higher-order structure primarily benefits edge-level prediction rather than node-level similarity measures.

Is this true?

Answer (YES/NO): NO